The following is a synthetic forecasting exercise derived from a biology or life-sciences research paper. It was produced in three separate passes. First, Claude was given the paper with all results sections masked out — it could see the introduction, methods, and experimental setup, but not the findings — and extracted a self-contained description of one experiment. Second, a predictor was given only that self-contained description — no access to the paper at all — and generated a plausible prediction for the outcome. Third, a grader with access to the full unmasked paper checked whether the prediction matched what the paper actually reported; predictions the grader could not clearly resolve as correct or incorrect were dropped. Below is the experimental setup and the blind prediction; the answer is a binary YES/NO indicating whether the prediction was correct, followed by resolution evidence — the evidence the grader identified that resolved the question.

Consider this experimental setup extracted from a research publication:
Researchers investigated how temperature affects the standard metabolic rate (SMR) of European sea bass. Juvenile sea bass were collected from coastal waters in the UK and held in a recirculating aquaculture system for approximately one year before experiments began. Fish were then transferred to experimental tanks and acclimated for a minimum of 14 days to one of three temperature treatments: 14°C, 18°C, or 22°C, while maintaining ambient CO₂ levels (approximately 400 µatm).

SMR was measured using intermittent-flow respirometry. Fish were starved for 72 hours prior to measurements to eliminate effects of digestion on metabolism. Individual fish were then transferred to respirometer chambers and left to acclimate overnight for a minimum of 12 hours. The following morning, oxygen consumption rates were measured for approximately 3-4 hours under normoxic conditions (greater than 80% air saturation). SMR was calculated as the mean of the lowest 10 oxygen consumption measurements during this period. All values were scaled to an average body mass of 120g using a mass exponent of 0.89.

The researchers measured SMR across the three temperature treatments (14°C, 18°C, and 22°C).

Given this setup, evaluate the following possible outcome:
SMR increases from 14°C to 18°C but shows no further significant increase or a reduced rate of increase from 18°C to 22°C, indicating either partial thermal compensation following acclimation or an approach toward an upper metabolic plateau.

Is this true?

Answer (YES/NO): YES